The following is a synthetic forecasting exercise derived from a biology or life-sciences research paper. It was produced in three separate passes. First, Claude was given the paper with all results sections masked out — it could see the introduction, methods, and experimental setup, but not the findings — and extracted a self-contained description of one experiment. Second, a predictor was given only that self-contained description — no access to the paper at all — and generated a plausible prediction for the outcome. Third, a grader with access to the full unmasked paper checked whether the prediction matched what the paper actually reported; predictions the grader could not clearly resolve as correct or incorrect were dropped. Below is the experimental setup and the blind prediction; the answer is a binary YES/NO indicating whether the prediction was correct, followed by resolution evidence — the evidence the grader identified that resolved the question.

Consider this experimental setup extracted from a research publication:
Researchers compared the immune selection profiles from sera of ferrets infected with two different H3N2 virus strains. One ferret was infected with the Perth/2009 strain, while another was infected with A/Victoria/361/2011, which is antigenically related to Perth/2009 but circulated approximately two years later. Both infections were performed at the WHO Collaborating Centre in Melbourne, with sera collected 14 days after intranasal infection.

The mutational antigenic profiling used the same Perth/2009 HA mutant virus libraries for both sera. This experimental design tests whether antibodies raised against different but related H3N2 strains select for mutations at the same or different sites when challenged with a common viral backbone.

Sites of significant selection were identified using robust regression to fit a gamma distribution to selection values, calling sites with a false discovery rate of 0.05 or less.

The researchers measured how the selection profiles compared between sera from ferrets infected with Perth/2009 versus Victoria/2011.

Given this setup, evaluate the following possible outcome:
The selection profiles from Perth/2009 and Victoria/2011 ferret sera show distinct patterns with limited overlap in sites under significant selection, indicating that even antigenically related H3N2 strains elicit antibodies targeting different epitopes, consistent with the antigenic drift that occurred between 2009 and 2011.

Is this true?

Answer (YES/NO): NO